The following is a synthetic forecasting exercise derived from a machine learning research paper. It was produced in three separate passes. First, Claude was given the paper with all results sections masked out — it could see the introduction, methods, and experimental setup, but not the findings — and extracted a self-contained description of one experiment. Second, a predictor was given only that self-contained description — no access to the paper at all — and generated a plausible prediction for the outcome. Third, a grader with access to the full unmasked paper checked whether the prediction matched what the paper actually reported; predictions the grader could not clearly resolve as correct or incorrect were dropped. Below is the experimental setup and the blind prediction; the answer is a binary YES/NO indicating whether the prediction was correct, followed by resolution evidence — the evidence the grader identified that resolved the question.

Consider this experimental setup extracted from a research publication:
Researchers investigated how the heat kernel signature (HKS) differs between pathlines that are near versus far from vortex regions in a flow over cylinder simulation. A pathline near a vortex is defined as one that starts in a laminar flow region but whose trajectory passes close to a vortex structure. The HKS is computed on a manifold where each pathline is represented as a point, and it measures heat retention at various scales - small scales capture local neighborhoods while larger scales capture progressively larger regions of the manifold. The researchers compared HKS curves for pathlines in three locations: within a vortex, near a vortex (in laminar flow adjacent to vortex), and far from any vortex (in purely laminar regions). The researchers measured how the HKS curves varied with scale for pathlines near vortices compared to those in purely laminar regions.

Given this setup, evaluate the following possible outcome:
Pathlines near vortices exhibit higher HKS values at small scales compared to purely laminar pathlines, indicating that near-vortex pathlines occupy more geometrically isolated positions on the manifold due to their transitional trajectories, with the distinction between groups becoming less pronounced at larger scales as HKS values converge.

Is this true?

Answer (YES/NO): NO